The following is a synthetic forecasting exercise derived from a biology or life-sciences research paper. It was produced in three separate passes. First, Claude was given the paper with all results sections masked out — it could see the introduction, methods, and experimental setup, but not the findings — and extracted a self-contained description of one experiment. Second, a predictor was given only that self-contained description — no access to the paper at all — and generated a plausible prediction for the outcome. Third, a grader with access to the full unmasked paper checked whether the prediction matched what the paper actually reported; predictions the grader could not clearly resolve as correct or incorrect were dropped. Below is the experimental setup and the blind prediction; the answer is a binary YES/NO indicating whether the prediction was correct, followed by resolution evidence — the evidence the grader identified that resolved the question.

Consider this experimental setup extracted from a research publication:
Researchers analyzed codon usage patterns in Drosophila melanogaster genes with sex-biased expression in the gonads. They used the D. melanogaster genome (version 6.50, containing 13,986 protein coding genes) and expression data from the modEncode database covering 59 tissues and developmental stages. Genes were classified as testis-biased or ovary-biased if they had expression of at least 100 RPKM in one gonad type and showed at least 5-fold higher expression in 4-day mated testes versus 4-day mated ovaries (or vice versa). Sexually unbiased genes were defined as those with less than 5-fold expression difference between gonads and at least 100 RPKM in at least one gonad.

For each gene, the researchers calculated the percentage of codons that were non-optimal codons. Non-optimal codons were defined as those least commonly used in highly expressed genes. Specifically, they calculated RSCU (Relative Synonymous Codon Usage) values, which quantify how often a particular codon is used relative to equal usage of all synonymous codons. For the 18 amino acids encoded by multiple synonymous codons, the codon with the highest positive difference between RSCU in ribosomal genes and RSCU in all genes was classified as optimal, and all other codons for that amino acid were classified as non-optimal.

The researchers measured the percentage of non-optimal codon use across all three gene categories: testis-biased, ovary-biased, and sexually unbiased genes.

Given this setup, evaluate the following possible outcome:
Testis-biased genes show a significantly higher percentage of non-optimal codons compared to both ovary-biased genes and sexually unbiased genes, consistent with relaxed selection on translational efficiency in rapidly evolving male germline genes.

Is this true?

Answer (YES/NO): NO